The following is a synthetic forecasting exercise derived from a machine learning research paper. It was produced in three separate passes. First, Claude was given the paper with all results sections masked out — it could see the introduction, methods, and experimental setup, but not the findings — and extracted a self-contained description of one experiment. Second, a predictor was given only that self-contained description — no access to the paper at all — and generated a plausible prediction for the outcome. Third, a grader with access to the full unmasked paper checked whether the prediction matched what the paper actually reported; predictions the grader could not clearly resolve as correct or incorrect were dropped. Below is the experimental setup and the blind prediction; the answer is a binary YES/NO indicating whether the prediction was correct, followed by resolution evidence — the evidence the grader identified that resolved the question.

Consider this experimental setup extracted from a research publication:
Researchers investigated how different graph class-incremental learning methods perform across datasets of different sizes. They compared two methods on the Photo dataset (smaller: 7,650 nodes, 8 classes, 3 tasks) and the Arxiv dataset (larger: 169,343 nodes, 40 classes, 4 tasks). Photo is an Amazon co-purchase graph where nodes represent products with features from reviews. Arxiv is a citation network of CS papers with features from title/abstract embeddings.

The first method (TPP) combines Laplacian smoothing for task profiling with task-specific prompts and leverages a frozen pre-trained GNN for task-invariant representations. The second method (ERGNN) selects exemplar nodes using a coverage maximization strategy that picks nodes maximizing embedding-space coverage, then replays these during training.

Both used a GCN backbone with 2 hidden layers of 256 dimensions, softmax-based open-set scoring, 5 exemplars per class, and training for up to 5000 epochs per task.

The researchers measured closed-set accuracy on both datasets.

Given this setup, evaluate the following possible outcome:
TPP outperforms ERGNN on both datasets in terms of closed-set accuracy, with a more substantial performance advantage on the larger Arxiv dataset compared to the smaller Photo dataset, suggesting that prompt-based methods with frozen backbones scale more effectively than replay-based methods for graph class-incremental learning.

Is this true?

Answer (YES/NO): NO